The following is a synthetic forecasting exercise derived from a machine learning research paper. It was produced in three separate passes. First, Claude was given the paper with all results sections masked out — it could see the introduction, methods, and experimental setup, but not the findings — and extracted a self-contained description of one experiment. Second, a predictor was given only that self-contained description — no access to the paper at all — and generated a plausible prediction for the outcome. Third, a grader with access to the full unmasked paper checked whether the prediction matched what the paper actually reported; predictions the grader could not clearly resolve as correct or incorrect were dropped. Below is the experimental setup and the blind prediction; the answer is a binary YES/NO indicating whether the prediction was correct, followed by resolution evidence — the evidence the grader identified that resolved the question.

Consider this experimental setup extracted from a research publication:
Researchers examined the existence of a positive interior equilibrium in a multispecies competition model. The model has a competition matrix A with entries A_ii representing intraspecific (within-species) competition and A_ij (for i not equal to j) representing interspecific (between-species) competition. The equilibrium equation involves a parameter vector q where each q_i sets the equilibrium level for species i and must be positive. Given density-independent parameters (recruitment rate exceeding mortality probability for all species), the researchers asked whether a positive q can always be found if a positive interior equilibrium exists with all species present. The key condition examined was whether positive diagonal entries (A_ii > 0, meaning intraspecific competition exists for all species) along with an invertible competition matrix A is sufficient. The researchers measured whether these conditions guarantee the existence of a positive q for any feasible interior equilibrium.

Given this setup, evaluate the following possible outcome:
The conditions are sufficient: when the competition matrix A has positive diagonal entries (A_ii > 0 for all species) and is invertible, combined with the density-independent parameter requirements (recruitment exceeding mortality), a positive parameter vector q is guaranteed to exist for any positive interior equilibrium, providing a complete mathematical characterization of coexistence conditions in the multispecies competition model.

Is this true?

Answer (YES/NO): YES